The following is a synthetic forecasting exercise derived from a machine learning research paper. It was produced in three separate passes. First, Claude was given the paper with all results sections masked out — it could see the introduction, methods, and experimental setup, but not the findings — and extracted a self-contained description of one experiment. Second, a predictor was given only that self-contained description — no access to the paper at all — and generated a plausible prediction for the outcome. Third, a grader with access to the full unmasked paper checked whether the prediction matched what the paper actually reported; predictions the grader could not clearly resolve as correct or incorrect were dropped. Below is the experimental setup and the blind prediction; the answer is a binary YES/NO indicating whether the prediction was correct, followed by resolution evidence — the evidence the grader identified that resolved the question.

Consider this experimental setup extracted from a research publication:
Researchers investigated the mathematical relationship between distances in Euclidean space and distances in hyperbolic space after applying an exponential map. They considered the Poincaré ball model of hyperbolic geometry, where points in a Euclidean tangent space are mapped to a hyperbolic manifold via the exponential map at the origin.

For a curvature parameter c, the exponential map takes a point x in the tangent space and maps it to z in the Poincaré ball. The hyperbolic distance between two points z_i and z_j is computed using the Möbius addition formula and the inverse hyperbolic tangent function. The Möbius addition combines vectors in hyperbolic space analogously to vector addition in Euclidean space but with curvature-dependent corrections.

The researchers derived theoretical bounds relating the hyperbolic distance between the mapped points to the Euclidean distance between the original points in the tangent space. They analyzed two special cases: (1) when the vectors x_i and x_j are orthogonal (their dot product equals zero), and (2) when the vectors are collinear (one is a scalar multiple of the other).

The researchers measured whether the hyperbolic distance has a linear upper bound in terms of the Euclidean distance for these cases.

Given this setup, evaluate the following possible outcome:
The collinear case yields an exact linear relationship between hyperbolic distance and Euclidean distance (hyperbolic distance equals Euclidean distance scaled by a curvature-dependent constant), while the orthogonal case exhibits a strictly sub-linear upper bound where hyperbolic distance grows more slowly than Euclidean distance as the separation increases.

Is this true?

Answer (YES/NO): NO